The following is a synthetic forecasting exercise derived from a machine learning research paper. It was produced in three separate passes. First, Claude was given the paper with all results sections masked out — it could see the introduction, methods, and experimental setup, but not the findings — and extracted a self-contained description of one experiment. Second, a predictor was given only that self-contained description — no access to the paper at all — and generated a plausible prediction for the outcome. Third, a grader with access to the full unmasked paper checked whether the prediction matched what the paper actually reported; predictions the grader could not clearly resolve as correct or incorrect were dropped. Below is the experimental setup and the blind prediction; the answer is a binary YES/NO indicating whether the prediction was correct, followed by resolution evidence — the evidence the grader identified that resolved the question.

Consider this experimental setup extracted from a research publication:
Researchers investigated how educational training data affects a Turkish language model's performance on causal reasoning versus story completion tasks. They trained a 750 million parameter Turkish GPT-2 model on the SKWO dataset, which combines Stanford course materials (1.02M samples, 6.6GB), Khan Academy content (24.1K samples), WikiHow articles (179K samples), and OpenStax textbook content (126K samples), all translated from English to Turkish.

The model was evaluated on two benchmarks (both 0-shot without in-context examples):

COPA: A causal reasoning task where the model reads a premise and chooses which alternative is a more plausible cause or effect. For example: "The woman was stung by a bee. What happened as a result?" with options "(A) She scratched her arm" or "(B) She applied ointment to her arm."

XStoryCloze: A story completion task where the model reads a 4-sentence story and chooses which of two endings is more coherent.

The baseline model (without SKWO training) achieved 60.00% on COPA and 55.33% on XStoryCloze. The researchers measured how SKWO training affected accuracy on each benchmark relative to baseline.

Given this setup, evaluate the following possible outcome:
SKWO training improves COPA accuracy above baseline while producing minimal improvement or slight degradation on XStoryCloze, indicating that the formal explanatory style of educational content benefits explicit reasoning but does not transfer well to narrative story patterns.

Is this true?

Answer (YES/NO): NO